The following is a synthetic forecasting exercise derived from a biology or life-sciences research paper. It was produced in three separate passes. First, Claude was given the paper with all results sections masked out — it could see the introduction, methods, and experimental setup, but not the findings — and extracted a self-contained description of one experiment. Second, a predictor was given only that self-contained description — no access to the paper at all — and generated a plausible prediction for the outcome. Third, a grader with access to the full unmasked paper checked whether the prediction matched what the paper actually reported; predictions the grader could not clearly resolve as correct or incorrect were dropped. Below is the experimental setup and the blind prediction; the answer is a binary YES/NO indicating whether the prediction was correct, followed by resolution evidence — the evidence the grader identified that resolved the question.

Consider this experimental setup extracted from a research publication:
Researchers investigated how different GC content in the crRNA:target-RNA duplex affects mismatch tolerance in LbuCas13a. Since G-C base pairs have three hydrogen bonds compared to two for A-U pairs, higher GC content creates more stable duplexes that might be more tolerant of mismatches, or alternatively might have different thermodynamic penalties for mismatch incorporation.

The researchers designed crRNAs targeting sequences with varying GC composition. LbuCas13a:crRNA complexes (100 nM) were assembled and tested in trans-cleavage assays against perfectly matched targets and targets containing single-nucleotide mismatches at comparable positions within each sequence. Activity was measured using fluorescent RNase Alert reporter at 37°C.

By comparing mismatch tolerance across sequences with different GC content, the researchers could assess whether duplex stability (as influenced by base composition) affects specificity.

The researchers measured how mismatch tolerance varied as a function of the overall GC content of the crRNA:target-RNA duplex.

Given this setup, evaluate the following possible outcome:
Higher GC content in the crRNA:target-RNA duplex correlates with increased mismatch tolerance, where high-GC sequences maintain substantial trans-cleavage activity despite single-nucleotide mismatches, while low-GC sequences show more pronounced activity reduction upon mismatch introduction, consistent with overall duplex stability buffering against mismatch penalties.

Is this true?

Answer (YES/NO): NO